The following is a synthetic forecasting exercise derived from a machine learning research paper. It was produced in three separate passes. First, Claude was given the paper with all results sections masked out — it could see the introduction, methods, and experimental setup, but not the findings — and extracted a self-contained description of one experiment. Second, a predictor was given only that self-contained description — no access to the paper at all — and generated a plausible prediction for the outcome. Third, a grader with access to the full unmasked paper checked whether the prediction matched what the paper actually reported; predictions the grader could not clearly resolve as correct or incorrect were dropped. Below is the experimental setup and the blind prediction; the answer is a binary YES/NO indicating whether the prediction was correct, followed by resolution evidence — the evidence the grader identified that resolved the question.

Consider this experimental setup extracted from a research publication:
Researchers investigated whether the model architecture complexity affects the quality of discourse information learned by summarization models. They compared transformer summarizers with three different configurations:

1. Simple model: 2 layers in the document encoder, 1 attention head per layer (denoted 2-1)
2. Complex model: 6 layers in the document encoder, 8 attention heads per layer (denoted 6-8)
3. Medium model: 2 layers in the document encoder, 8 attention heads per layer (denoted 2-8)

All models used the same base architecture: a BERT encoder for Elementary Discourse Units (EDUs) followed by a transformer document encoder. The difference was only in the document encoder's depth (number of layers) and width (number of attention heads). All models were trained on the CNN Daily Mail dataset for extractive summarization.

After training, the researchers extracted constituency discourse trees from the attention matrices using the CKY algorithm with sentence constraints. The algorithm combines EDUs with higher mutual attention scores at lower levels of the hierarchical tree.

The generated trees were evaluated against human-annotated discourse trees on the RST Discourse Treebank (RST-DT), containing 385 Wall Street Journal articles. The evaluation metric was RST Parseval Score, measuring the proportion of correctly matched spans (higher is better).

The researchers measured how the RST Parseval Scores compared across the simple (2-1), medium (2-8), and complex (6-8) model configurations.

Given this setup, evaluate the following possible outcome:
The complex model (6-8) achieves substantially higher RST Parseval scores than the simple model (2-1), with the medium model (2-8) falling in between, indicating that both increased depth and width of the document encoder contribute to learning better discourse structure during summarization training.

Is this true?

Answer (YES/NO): NO